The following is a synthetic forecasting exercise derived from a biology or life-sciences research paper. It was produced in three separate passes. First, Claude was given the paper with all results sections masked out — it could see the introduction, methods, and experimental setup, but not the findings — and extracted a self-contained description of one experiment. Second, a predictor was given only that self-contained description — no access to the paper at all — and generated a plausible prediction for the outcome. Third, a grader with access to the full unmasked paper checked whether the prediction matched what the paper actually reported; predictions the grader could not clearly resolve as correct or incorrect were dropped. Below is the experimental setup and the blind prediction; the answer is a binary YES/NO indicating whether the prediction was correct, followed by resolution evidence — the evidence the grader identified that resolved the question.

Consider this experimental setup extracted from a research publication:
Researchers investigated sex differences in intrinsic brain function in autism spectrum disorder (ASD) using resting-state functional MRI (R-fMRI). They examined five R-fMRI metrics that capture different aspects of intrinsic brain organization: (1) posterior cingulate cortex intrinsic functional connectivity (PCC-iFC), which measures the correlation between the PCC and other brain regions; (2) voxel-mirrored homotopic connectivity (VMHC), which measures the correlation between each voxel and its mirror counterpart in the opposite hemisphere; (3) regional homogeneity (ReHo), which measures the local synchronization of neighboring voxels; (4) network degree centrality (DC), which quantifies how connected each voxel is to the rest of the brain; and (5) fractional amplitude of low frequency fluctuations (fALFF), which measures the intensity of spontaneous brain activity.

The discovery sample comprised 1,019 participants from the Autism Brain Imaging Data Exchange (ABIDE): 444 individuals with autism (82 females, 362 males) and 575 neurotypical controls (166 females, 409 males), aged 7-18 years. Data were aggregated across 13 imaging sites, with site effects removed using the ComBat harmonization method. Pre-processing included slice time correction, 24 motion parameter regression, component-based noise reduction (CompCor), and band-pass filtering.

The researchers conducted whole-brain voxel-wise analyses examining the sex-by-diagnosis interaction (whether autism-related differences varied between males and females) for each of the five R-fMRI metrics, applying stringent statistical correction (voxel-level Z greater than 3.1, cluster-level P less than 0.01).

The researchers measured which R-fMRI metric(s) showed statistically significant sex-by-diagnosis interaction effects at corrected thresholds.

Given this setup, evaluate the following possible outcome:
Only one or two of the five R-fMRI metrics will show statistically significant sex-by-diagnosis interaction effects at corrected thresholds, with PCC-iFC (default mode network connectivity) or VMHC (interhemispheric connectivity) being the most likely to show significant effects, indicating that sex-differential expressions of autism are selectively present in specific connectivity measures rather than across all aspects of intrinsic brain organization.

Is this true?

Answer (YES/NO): YES